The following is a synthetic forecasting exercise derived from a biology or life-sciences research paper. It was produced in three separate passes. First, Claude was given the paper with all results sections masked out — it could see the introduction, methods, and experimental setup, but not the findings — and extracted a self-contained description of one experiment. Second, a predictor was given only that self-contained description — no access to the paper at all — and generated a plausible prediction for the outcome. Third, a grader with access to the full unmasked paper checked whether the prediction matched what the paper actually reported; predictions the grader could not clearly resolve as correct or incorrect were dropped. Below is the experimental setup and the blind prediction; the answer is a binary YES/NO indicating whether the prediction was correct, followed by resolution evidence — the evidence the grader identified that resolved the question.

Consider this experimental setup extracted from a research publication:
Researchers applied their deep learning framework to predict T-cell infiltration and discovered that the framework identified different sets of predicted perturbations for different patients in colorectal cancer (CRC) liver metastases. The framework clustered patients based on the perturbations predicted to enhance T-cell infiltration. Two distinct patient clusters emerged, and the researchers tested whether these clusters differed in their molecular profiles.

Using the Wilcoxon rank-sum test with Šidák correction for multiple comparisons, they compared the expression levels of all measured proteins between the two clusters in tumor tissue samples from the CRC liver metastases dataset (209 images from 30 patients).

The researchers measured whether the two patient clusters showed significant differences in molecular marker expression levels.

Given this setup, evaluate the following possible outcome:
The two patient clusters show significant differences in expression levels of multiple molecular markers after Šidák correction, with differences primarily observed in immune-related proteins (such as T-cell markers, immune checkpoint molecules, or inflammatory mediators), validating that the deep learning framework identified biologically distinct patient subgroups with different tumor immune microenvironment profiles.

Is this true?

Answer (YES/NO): NO